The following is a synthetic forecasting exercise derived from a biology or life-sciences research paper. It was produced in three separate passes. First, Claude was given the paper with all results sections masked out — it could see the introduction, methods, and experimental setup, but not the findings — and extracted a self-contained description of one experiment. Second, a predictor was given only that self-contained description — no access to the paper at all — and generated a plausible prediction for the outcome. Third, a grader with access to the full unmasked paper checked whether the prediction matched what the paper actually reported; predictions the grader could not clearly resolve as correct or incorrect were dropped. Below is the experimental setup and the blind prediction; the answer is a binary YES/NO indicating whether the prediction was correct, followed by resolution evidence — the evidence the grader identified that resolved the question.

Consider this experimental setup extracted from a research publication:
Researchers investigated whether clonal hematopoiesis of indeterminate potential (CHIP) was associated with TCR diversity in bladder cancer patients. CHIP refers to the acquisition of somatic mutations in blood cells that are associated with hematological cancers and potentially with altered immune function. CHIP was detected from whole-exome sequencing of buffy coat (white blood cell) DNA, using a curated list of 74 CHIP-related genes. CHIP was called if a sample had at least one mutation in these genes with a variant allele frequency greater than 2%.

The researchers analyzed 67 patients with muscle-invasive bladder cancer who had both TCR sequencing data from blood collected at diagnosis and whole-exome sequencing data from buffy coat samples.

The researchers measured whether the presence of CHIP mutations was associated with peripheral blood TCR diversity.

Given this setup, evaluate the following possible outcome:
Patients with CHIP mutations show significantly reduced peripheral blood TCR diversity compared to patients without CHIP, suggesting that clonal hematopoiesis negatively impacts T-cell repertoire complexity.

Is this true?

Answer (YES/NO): NO